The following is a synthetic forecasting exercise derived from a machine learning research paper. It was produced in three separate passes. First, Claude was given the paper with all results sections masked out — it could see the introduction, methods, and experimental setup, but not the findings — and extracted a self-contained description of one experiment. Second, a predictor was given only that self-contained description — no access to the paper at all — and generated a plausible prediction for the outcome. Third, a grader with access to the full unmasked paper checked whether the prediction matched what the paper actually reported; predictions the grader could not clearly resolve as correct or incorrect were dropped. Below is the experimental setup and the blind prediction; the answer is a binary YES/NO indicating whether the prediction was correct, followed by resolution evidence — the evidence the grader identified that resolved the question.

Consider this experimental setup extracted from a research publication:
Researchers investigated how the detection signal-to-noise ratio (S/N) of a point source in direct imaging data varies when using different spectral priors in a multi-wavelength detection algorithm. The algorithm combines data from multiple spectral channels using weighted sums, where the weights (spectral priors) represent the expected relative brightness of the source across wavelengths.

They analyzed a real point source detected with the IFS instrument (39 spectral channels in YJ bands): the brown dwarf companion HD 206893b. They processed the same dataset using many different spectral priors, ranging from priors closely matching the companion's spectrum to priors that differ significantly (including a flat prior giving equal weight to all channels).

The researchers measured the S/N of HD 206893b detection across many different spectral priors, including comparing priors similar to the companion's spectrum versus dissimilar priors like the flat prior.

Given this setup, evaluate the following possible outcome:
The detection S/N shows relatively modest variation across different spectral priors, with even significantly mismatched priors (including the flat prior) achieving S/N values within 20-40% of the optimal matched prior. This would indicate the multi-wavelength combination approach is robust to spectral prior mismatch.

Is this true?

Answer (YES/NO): NO